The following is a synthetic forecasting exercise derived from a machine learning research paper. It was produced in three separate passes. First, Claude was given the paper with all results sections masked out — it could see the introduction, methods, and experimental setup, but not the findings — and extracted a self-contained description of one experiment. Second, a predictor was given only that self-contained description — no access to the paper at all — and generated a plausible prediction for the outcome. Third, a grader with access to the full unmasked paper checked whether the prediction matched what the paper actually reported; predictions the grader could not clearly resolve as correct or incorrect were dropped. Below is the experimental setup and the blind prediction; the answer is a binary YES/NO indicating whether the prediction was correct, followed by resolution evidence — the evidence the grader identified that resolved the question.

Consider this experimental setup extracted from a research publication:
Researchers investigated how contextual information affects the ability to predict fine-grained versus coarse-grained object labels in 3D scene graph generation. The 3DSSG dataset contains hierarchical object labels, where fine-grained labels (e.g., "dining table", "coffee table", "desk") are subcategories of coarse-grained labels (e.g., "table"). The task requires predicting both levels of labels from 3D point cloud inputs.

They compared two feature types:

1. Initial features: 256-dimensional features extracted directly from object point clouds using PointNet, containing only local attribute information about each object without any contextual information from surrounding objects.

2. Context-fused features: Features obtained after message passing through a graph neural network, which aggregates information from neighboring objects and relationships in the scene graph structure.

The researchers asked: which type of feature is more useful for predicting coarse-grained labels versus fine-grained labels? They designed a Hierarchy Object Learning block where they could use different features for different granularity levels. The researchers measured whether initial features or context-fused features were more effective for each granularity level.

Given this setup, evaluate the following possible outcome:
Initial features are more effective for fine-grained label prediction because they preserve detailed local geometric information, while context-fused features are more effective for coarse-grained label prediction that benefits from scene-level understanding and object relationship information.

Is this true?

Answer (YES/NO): NO